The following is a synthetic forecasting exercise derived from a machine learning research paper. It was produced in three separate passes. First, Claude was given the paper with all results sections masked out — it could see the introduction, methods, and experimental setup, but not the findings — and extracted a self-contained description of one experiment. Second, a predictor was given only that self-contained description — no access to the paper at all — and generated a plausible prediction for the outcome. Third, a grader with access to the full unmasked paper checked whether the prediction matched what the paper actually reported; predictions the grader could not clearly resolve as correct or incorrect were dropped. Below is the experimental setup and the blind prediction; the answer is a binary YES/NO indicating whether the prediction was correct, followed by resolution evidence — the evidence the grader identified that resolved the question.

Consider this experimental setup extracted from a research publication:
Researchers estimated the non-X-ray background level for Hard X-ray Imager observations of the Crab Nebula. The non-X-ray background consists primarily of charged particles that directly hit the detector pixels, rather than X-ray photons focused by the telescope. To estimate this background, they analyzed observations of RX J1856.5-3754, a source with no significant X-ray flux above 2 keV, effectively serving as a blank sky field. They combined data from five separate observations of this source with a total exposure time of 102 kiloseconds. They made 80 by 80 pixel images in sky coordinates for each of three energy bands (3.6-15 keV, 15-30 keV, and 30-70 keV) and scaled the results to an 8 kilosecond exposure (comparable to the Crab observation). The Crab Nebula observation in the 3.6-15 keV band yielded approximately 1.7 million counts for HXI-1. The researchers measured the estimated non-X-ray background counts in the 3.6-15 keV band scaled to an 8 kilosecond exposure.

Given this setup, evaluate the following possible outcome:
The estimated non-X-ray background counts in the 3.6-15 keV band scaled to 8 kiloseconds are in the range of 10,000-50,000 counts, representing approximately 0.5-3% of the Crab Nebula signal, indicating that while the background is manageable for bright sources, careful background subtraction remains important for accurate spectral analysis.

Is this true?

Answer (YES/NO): NO